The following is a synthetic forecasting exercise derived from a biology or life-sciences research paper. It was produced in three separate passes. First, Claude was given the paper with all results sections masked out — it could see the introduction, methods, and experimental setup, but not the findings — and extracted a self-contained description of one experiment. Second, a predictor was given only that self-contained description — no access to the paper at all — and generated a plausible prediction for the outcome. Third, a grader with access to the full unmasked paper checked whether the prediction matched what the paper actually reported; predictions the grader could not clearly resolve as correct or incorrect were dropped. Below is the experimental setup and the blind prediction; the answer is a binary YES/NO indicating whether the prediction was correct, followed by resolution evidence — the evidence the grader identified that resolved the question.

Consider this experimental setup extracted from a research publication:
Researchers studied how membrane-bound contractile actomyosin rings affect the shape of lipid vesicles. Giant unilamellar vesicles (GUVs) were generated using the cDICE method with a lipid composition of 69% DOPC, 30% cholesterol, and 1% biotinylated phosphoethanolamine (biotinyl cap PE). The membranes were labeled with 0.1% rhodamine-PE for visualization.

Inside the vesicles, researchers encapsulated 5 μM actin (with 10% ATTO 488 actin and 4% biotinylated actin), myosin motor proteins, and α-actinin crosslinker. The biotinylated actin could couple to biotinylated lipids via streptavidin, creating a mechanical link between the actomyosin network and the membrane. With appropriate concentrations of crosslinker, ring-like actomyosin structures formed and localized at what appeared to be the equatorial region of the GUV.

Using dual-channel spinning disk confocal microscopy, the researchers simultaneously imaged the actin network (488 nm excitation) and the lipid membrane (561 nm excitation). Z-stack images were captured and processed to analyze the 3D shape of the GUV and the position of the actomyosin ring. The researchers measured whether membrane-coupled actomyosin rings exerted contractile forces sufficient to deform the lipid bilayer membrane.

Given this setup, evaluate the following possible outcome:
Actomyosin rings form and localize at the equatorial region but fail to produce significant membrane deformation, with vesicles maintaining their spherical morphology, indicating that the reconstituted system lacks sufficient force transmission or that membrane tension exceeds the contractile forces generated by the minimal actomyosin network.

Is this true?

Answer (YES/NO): NO